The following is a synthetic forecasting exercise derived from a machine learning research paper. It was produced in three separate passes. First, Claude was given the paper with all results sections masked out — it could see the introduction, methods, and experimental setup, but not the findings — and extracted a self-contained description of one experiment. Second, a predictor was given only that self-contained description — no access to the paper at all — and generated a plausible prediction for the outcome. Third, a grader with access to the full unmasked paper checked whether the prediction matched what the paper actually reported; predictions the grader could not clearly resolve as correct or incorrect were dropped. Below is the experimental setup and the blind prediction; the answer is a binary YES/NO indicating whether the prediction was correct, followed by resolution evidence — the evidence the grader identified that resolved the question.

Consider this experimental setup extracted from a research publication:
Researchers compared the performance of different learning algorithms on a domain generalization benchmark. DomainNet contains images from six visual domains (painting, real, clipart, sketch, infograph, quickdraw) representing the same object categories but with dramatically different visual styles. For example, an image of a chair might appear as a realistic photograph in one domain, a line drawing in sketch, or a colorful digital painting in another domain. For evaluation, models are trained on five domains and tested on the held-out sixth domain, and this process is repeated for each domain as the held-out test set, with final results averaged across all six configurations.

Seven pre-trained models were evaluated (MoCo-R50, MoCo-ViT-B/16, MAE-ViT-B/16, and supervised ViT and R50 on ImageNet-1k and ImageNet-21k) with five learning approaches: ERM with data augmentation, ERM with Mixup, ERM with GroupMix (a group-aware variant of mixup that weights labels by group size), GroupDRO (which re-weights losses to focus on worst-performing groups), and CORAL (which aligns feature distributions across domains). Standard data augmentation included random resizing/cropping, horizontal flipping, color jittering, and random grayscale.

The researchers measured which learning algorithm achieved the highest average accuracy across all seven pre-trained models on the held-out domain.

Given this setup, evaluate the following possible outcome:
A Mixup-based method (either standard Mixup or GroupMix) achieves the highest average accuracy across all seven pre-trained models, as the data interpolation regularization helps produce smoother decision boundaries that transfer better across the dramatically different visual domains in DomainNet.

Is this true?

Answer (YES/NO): NO